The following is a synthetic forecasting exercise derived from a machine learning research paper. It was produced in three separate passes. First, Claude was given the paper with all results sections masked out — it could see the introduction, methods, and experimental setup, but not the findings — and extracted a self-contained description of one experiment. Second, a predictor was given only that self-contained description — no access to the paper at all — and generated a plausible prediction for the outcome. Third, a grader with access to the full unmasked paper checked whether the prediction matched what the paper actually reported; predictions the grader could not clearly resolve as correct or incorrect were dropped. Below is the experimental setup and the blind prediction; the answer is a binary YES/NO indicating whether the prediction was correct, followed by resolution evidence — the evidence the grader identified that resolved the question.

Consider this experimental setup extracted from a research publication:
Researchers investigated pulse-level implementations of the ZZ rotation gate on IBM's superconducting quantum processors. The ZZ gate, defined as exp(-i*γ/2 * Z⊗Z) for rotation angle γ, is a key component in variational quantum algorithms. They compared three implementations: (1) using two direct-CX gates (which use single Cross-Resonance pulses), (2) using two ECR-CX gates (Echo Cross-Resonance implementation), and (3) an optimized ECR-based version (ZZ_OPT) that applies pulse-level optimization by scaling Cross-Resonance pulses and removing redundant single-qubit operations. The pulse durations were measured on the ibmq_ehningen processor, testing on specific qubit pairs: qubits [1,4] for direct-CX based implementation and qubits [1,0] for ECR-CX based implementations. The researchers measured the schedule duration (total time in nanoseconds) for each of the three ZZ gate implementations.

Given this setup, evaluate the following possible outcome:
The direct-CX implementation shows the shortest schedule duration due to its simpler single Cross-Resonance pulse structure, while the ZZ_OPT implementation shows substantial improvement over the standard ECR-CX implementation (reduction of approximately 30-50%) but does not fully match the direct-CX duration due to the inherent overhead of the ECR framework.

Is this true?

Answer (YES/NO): NO